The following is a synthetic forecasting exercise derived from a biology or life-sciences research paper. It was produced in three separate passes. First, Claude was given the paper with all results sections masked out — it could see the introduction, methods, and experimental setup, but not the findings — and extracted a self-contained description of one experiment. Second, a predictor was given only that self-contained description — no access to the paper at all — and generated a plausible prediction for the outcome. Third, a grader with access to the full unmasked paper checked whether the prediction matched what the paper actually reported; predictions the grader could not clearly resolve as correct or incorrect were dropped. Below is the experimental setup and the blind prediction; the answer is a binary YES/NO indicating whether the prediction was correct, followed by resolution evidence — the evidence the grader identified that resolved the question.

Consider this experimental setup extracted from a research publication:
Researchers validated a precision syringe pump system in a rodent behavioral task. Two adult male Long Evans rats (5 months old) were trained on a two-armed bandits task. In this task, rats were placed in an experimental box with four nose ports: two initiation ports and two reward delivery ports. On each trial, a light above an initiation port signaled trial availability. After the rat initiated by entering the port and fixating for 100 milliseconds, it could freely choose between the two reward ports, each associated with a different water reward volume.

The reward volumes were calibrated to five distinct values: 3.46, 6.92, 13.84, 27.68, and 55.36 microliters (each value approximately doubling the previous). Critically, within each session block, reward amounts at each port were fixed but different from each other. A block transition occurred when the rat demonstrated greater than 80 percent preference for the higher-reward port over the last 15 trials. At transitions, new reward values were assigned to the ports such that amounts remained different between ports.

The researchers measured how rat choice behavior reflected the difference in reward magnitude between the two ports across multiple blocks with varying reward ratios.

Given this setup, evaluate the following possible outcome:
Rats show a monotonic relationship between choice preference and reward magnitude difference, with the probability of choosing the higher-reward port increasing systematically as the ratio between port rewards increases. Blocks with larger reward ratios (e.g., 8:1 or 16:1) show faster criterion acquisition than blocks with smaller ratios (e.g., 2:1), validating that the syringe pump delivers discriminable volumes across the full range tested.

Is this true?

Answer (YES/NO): YES